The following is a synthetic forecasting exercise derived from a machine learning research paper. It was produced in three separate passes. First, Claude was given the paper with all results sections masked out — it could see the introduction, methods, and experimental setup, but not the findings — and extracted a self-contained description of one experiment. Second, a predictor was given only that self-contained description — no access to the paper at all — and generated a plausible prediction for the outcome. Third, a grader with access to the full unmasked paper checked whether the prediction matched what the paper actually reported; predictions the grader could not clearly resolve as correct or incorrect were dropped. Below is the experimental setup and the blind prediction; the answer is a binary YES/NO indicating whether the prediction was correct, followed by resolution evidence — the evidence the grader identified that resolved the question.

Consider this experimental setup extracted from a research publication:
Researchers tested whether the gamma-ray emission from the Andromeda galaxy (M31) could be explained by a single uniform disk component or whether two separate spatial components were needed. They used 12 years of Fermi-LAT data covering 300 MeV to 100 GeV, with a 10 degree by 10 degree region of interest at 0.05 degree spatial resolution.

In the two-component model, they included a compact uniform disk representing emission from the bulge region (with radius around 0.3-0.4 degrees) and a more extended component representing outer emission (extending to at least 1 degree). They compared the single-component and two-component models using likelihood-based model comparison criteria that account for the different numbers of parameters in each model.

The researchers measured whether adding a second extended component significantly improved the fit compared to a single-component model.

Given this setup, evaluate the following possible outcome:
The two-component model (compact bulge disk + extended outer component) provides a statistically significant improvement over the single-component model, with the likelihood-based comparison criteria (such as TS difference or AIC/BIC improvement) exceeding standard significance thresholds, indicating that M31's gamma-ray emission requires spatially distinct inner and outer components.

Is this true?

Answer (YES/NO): NO